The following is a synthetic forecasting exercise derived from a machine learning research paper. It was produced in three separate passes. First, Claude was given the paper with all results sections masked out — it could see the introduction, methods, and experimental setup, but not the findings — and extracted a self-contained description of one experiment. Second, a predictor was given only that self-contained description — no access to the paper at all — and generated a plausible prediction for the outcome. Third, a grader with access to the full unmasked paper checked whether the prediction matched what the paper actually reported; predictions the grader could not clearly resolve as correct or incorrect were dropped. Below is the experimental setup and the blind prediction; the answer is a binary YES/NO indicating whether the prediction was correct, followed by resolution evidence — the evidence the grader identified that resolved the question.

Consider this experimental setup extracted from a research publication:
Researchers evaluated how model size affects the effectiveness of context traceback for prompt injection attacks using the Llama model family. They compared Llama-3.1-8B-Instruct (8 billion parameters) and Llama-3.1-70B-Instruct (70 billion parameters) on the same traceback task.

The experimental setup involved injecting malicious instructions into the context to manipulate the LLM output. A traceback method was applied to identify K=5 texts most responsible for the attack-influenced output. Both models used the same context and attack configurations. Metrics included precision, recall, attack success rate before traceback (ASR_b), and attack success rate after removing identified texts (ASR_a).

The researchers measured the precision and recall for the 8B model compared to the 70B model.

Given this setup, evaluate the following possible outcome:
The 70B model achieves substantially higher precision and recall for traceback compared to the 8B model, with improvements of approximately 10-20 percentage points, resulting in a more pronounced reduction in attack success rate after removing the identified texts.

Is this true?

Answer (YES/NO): NO